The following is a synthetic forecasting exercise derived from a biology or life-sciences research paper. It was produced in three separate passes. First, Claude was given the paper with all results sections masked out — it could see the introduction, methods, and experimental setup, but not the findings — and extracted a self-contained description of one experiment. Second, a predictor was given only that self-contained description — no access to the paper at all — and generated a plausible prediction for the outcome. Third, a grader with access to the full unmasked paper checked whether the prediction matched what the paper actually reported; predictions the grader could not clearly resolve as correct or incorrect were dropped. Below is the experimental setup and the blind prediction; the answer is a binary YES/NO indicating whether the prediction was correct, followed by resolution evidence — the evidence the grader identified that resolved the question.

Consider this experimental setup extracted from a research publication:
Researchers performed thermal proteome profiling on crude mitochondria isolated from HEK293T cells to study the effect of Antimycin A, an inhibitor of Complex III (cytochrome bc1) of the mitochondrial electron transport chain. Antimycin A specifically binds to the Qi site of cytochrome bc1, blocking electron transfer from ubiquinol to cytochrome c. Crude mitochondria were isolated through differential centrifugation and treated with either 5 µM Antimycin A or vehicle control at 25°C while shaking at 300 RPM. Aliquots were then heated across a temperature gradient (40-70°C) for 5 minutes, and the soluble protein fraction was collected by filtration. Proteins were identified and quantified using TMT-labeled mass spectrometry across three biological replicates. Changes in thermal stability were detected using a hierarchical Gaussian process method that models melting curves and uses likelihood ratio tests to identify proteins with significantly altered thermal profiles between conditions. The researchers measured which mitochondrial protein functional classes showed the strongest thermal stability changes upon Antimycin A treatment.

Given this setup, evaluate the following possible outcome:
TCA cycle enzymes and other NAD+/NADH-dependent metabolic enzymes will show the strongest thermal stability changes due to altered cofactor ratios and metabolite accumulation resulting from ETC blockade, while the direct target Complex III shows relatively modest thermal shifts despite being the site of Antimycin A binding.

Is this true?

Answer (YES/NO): NO